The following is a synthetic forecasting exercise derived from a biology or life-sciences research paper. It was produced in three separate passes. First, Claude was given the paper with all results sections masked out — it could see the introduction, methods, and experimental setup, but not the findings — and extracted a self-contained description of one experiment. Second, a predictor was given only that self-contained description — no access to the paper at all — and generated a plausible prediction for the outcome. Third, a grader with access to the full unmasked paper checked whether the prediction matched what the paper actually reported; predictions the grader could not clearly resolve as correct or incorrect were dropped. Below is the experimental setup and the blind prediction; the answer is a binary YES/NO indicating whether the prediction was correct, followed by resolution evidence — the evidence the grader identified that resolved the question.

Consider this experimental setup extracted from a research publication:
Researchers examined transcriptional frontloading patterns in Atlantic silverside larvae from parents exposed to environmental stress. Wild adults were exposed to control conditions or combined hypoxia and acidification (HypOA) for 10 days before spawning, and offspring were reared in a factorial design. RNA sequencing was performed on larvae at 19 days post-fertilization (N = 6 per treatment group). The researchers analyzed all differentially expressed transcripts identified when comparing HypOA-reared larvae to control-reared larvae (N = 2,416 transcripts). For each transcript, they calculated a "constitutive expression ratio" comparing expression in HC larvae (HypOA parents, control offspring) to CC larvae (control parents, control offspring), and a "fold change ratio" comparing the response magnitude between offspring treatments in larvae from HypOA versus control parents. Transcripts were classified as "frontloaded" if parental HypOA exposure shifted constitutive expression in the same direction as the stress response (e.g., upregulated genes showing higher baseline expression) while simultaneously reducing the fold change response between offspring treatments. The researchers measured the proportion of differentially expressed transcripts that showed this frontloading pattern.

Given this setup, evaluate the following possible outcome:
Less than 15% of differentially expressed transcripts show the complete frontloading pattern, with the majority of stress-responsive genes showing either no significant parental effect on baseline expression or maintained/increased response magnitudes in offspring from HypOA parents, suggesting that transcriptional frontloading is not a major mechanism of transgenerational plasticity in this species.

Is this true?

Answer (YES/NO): NO